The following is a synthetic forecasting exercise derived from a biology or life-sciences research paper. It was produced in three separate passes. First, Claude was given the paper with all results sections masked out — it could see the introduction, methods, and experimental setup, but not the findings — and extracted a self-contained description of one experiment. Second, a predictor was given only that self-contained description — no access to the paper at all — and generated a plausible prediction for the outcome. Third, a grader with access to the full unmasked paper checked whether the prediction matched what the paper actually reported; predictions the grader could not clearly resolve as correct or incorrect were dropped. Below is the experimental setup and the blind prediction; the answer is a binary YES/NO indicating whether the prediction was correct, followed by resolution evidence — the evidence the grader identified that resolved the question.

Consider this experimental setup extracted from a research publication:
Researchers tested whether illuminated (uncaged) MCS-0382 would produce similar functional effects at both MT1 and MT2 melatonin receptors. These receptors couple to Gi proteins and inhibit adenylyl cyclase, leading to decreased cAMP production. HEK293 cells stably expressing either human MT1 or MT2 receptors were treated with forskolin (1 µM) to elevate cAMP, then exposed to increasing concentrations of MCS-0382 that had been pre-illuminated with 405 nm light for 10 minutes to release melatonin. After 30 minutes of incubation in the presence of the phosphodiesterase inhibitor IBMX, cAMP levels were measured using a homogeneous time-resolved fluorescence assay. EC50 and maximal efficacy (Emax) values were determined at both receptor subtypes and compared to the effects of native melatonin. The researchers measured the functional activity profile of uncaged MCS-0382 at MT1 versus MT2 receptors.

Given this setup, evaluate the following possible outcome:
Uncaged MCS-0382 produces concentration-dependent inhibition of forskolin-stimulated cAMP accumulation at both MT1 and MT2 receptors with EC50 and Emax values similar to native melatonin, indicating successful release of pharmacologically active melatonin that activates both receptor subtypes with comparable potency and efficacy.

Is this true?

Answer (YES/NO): YES